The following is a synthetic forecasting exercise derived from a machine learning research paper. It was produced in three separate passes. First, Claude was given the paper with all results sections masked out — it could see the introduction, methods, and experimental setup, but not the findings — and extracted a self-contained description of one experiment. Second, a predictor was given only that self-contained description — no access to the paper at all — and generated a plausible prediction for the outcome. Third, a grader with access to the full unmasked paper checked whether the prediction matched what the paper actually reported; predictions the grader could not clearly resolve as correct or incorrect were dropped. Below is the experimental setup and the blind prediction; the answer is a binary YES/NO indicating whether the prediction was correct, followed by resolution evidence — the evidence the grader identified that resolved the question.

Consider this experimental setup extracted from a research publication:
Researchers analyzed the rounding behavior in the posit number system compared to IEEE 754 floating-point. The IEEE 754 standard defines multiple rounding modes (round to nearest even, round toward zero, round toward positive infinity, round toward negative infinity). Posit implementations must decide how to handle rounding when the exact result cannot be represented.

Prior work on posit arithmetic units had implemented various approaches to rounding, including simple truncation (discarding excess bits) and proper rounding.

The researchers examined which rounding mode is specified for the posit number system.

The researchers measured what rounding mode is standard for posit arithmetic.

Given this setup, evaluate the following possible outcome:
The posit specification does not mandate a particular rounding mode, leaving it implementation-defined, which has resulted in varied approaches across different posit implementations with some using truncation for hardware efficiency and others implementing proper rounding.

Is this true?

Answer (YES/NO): NO